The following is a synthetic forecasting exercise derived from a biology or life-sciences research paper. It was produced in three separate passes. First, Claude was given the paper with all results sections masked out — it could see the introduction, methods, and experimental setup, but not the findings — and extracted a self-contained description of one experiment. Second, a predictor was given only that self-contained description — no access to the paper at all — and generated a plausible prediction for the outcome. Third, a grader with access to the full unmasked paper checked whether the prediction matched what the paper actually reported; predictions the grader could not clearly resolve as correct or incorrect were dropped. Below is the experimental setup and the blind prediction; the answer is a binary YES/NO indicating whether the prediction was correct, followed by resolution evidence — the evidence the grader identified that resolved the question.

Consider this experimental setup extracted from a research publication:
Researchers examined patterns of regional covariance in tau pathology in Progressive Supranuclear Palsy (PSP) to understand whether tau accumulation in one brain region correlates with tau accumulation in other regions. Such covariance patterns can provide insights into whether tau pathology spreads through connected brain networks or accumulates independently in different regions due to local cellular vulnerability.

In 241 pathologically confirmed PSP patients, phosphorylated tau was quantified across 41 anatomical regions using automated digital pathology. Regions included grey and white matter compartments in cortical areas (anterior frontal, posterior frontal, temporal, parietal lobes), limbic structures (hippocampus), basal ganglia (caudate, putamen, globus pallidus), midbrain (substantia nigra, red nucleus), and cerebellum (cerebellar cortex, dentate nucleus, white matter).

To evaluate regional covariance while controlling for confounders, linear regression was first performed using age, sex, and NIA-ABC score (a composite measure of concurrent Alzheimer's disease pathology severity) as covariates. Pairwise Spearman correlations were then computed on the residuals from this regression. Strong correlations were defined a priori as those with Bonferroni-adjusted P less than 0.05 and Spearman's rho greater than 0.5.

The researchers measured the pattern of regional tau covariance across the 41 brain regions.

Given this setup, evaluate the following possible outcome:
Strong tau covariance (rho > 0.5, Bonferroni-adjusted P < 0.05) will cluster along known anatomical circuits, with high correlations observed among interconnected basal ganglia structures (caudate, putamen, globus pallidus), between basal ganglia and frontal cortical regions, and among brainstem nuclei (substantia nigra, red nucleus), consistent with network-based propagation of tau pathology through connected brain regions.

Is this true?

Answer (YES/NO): YES